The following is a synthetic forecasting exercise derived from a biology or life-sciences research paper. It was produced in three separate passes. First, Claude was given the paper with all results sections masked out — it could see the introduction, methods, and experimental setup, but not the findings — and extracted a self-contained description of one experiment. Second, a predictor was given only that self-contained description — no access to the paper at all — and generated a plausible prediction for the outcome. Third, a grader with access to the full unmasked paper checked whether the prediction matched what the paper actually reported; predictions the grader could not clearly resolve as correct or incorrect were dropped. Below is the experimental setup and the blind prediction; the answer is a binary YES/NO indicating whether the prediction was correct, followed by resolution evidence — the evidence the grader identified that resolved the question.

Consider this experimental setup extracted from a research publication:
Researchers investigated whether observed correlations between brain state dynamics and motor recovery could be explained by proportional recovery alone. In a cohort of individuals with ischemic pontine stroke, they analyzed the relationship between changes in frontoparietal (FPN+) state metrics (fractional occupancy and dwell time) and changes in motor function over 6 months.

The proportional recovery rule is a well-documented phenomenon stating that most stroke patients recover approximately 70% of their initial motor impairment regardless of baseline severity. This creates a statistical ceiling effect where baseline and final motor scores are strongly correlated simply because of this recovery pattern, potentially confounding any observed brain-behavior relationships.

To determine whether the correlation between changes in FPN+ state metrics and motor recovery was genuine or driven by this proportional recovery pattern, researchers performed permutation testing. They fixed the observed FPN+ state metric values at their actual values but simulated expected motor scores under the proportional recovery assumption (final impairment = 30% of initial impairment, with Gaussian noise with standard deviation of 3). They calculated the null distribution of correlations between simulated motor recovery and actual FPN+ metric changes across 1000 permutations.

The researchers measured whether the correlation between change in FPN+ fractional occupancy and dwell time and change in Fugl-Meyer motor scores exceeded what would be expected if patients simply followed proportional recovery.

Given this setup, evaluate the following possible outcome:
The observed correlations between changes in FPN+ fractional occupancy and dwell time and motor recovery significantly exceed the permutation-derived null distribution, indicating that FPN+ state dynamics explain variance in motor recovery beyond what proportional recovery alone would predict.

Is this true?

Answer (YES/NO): NO